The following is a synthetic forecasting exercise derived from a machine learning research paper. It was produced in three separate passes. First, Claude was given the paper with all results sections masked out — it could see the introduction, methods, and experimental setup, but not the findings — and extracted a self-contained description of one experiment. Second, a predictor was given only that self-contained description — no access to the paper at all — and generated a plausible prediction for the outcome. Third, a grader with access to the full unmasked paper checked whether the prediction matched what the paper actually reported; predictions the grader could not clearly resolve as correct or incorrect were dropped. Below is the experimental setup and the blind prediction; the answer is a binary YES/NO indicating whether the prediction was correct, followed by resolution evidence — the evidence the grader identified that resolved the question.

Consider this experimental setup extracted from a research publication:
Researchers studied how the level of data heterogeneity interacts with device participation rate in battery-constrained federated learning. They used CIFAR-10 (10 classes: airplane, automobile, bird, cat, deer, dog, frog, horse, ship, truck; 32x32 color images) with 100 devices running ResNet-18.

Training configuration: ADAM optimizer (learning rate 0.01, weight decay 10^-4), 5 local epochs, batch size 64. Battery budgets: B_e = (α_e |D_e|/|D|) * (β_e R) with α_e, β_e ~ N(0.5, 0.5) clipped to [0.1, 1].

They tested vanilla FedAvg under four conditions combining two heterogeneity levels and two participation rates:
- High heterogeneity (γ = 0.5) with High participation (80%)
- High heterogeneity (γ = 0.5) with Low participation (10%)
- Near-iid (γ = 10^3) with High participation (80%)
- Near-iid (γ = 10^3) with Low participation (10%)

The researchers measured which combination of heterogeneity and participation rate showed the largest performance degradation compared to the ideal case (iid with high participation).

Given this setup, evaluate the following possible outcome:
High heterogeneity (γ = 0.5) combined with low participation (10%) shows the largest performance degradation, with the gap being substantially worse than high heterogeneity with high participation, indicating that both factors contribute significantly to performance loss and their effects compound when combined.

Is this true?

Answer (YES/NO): NO